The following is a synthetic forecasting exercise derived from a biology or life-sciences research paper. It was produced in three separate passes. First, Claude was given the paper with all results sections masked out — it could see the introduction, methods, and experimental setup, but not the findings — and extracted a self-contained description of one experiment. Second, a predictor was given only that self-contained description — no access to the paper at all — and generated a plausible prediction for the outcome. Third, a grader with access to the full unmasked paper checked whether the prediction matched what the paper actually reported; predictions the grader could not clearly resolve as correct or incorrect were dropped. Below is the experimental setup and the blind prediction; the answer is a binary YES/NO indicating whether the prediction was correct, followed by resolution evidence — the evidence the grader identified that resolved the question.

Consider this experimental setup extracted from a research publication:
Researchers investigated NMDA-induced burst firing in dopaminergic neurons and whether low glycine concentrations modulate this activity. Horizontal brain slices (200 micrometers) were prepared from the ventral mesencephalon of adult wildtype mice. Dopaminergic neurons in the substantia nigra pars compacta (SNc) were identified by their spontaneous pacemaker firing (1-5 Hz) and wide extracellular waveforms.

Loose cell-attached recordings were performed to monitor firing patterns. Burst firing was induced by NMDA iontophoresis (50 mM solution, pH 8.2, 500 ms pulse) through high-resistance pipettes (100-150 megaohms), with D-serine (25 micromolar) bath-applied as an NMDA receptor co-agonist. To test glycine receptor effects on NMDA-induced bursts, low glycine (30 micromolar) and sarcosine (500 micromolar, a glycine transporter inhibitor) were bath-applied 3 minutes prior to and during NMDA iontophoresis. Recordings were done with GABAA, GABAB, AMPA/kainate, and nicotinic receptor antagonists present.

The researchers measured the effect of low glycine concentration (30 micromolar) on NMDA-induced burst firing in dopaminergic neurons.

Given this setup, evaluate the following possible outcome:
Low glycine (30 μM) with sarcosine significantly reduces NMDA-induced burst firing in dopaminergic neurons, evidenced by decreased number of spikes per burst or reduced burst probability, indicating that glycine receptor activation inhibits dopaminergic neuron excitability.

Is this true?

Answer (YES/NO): NO